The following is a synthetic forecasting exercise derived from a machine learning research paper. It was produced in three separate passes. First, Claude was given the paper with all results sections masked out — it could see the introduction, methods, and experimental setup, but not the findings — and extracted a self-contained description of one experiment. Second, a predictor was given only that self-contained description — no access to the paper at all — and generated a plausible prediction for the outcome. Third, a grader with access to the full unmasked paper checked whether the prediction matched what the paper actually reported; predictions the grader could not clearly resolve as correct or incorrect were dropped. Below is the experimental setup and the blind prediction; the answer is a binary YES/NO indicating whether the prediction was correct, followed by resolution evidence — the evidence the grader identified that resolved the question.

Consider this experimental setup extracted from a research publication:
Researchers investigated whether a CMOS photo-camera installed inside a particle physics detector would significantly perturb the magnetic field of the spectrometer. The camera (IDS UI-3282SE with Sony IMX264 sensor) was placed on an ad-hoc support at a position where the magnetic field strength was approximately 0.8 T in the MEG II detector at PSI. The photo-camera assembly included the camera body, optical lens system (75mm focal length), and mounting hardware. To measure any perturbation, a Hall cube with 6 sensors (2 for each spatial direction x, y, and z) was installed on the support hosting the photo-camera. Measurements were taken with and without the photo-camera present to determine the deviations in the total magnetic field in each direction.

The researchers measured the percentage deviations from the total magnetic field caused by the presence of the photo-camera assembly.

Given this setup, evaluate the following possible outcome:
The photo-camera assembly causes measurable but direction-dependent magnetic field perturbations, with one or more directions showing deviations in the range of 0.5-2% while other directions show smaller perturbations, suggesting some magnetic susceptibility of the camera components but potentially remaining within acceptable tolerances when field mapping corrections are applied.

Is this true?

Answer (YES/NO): NO